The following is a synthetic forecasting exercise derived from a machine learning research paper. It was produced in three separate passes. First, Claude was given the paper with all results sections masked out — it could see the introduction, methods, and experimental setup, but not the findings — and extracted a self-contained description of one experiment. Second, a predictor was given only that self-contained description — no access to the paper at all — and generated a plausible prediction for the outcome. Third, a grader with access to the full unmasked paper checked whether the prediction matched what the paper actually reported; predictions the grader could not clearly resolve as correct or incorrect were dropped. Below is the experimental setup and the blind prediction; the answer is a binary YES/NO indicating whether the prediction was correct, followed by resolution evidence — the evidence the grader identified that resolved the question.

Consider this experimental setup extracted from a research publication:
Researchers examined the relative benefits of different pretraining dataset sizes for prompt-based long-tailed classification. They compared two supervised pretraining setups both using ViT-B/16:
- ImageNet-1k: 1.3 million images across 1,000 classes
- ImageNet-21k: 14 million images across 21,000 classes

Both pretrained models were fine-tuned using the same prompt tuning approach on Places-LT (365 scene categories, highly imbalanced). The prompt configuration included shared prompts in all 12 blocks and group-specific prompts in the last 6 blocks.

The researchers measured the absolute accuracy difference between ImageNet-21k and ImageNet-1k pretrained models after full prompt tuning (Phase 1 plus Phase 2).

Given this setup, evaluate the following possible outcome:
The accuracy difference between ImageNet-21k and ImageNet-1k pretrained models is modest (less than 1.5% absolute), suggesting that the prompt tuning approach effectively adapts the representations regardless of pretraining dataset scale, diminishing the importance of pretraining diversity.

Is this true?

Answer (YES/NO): NO